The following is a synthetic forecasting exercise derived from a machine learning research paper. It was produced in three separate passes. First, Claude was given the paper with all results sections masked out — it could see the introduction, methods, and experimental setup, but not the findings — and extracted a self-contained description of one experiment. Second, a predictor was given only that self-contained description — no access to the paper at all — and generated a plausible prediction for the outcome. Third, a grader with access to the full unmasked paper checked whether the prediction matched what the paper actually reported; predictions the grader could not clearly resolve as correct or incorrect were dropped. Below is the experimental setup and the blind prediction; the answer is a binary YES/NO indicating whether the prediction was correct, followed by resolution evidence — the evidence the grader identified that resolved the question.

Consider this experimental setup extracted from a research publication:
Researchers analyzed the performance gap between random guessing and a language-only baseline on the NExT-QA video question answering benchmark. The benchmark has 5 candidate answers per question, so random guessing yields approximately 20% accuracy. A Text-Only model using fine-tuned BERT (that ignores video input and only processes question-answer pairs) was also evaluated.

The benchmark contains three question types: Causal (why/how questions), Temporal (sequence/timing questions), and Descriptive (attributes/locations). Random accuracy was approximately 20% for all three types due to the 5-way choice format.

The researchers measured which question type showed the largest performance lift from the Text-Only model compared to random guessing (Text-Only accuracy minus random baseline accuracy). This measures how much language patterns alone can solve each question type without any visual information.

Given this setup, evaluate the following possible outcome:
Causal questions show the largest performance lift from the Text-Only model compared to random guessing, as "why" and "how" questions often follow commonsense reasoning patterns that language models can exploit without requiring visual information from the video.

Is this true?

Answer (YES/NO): NO